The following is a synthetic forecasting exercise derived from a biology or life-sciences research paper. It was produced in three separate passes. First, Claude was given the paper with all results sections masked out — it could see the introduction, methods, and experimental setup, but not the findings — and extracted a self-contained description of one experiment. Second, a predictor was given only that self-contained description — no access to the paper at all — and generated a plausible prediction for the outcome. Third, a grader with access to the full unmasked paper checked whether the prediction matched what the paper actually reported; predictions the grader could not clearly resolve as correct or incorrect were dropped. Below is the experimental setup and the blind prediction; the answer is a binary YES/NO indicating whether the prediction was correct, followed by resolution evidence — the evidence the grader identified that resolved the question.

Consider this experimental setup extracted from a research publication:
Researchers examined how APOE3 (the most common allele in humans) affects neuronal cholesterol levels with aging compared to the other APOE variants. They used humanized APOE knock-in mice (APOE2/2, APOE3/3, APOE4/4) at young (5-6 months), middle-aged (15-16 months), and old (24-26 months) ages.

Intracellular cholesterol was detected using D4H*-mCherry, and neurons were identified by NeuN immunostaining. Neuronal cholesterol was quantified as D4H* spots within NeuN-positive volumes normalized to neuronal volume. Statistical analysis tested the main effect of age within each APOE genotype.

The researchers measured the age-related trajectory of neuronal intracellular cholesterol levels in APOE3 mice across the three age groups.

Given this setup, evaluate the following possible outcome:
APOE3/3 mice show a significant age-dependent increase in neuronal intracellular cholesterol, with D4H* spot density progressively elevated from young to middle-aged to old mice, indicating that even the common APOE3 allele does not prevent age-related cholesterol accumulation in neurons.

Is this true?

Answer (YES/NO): NO